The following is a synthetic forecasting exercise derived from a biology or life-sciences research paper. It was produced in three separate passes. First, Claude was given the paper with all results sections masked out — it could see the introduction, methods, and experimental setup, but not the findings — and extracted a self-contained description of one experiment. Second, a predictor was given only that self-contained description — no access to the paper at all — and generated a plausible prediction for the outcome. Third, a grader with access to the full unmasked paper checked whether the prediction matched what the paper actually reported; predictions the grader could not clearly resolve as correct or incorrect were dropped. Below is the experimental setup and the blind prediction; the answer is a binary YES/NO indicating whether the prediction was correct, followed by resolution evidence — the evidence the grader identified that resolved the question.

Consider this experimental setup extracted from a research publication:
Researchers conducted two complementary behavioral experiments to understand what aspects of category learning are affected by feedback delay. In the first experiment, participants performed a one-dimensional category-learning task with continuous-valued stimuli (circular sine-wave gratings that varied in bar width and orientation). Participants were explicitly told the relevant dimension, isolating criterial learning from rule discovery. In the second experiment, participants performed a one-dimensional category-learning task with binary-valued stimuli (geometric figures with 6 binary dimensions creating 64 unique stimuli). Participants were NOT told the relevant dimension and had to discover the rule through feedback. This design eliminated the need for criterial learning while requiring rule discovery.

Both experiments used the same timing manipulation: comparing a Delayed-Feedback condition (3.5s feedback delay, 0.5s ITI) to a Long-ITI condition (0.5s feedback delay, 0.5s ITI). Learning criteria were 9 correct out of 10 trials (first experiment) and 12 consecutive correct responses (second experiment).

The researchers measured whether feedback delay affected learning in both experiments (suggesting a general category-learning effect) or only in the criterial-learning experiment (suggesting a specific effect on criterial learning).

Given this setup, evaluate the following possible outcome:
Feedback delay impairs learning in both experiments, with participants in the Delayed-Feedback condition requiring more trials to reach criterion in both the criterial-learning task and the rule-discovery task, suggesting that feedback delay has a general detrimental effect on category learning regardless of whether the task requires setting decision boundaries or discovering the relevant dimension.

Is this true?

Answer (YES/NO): NO